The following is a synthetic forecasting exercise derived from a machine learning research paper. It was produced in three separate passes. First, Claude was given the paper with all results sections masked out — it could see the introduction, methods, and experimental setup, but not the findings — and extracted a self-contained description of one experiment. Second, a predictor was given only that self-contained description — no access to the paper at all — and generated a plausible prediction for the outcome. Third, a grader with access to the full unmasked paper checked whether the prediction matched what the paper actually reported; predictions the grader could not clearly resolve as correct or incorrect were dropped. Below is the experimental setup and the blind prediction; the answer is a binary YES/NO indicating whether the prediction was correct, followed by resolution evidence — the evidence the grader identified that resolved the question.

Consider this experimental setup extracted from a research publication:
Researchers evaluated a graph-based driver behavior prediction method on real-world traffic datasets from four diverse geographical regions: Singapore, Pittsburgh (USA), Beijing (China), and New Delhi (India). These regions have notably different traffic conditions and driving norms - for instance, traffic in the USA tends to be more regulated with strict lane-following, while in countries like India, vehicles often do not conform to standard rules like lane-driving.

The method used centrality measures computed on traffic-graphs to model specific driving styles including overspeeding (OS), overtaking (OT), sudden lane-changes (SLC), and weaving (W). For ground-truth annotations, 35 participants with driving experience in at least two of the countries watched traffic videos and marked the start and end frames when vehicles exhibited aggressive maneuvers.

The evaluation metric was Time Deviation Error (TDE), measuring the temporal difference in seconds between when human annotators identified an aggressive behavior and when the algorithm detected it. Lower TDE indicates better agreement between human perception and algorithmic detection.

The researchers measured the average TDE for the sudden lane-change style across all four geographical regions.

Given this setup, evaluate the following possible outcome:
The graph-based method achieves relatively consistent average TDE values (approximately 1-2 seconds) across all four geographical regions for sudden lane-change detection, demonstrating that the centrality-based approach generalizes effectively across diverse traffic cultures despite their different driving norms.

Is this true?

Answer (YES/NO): NO